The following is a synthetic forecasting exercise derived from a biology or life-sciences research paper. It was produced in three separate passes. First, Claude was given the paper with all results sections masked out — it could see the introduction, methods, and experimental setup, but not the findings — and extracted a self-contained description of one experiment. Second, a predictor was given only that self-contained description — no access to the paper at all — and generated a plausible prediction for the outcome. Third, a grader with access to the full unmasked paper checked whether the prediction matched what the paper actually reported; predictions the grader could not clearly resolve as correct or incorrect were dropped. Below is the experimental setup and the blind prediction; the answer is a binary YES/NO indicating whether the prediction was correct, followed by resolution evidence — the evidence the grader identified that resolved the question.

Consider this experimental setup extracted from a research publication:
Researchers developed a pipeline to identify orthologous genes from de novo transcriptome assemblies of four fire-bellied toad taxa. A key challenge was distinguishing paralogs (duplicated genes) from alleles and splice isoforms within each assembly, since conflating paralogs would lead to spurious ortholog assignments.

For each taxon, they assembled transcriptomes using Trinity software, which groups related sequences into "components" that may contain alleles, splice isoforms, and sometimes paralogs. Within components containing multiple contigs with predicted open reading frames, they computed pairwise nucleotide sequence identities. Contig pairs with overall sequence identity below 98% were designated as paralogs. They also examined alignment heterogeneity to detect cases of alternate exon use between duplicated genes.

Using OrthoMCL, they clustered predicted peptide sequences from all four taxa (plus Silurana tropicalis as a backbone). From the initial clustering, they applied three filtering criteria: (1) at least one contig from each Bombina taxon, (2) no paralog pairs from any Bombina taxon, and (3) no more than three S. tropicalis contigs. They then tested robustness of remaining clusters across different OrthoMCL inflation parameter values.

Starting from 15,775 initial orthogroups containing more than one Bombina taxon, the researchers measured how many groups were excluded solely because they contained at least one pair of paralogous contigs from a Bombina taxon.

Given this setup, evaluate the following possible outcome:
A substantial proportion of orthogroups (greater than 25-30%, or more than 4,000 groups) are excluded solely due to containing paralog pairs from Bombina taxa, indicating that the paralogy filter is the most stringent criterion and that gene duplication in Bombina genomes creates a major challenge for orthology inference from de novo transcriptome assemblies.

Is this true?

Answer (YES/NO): NO